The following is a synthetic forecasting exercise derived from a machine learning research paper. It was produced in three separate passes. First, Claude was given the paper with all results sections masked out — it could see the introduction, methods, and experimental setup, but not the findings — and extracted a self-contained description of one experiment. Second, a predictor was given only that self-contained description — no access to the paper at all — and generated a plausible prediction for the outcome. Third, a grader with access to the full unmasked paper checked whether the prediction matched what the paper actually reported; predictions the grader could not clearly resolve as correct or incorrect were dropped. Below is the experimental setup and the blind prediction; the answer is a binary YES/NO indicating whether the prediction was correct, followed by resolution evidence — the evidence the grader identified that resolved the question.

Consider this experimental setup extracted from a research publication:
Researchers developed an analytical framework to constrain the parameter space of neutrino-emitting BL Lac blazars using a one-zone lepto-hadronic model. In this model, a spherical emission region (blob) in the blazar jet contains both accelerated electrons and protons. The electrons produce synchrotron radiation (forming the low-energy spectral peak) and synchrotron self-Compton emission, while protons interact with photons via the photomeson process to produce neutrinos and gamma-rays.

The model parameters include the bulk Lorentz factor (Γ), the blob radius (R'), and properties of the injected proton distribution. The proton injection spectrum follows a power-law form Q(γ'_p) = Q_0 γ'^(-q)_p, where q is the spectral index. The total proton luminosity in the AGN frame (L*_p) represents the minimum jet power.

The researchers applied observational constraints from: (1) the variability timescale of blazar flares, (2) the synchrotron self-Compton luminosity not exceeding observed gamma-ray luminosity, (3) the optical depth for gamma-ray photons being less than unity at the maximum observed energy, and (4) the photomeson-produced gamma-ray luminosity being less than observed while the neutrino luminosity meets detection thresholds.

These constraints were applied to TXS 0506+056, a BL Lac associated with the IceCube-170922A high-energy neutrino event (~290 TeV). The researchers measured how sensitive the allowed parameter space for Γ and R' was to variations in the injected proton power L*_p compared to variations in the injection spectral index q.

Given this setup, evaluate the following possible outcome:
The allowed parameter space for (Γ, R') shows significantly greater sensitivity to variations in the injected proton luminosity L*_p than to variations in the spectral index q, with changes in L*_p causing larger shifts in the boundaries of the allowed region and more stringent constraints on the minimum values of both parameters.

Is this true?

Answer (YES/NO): YES